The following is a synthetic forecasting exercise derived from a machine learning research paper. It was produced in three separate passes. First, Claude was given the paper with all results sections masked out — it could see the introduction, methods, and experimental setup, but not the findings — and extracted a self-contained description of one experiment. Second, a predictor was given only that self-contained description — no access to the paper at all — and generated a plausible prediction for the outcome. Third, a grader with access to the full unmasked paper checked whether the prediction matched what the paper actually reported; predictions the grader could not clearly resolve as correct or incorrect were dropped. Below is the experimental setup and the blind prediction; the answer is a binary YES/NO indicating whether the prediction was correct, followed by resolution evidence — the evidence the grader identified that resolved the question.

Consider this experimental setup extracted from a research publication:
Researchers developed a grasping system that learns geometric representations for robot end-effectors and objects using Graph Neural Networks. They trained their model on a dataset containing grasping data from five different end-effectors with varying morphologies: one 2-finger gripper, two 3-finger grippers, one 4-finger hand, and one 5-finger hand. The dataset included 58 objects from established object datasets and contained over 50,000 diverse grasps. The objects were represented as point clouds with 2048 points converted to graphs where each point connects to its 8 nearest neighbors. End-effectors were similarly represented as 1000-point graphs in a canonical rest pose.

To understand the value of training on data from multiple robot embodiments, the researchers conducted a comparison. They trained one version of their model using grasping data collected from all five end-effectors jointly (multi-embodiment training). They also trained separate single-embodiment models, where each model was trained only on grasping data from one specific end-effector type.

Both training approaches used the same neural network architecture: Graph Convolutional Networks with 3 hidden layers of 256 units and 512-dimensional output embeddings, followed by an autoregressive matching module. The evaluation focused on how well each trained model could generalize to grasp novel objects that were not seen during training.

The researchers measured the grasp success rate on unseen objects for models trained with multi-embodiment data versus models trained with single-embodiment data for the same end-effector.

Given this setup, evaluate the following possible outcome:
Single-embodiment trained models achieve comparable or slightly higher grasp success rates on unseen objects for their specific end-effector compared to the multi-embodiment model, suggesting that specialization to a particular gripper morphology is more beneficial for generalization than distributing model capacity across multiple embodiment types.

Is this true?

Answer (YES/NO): NO